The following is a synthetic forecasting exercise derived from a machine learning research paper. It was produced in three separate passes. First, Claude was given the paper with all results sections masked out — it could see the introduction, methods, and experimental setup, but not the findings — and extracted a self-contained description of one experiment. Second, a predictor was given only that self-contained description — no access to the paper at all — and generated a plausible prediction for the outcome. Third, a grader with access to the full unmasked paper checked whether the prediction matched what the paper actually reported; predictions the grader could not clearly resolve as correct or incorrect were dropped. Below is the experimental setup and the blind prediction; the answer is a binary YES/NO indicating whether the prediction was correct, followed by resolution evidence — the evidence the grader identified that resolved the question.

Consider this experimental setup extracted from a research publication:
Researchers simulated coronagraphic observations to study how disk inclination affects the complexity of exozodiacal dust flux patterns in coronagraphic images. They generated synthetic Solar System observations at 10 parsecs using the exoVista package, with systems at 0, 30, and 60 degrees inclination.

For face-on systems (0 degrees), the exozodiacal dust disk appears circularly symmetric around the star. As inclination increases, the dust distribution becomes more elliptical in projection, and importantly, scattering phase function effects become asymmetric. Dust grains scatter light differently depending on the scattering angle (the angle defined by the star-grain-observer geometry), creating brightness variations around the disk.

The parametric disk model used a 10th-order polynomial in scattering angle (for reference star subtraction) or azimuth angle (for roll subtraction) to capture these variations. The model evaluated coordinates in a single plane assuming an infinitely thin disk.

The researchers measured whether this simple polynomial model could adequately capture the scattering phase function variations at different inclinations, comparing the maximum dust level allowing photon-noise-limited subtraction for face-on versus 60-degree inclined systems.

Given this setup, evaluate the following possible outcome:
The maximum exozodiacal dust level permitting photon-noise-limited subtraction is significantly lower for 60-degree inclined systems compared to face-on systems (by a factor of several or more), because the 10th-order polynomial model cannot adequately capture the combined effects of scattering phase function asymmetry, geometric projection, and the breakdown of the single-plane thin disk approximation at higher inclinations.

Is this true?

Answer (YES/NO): YES